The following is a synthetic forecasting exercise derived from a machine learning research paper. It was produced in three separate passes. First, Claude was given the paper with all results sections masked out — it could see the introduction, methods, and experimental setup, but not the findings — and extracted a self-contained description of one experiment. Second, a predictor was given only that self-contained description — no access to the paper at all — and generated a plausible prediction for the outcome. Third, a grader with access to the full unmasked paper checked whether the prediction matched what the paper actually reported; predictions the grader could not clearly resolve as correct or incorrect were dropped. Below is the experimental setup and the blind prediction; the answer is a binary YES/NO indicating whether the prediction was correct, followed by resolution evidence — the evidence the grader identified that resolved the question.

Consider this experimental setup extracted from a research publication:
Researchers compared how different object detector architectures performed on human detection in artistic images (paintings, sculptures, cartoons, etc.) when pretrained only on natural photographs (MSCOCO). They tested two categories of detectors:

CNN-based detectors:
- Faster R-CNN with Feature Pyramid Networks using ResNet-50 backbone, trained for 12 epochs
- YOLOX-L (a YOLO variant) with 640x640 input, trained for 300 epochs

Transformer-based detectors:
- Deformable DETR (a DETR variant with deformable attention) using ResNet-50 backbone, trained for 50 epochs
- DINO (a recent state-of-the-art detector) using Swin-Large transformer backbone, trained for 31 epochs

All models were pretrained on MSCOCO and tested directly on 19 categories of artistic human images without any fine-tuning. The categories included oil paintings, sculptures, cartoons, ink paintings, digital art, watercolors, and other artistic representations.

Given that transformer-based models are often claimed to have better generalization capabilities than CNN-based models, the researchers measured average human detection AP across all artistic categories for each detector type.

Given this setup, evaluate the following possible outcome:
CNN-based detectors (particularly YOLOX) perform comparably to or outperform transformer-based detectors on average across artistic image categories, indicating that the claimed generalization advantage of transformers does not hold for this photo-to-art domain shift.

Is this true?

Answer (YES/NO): YES